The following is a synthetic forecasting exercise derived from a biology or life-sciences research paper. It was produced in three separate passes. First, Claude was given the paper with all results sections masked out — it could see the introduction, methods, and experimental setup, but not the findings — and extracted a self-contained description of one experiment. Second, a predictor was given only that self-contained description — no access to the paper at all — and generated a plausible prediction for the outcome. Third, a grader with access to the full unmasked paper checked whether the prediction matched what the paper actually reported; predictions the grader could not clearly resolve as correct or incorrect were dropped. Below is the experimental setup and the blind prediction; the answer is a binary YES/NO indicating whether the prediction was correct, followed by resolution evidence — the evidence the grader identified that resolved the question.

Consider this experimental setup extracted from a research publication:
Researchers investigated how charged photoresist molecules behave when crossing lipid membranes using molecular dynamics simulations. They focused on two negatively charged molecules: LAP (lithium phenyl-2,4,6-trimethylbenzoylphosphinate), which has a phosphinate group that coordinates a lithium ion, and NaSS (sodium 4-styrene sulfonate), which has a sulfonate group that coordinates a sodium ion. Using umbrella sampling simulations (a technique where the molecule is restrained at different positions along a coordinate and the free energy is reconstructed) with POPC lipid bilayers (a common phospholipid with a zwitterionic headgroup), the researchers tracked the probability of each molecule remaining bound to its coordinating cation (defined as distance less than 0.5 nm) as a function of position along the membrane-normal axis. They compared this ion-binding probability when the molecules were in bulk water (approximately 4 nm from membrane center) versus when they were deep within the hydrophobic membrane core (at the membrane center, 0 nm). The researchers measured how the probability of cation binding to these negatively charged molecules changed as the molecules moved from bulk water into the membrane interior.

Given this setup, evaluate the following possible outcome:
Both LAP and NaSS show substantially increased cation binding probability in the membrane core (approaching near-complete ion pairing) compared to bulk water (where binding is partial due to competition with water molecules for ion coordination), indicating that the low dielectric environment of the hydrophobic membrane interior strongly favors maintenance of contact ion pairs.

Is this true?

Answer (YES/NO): NO